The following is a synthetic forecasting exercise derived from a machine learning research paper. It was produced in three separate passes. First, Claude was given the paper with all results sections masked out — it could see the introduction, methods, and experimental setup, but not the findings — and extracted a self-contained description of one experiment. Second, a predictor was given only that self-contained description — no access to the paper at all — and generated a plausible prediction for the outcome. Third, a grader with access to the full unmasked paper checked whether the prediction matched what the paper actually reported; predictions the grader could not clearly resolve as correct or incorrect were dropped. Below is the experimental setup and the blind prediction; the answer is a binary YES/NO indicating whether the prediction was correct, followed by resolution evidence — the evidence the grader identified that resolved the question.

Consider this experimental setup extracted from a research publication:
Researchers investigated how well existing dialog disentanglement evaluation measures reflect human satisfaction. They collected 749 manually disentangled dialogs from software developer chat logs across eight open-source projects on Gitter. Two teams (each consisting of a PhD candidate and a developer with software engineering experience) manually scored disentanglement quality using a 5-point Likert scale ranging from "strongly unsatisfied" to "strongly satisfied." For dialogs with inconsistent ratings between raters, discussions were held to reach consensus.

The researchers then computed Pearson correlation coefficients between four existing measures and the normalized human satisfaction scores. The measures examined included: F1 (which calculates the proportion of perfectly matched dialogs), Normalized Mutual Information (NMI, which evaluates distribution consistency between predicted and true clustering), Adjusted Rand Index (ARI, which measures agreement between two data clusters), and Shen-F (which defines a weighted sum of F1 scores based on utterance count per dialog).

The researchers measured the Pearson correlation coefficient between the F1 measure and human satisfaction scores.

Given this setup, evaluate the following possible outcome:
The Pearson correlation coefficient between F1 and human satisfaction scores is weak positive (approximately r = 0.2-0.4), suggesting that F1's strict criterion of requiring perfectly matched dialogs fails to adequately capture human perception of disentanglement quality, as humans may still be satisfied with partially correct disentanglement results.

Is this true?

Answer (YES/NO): NO